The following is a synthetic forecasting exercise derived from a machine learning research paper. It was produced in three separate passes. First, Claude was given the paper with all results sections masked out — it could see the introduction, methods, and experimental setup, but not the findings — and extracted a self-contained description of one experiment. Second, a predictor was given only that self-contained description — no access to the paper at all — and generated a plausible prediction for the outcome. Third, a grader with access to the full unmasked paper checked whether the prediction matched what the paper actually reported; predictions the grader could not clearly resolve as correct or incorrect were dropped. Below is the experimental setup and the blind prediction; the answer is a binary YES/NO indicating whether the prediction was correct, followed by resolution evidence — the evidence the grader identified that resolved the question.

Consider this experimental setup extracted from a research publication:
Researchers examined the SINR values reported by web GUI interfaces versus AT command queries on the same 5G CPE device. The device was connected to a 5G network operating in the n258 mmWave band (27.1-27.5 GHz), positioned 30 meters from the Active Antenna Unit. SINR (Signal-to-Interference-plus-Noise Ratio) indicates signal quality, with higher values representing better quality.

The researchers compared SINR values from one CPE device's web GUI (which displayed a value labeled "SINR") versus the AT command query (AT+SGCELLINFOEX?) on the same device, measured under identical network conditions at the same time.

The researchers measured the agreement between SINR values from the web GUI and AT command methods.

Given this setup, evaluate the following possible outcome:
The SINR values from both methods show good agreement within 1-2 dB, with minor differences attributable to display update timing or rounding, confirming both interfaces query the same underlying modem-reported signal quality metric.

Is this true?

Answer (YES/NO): NO